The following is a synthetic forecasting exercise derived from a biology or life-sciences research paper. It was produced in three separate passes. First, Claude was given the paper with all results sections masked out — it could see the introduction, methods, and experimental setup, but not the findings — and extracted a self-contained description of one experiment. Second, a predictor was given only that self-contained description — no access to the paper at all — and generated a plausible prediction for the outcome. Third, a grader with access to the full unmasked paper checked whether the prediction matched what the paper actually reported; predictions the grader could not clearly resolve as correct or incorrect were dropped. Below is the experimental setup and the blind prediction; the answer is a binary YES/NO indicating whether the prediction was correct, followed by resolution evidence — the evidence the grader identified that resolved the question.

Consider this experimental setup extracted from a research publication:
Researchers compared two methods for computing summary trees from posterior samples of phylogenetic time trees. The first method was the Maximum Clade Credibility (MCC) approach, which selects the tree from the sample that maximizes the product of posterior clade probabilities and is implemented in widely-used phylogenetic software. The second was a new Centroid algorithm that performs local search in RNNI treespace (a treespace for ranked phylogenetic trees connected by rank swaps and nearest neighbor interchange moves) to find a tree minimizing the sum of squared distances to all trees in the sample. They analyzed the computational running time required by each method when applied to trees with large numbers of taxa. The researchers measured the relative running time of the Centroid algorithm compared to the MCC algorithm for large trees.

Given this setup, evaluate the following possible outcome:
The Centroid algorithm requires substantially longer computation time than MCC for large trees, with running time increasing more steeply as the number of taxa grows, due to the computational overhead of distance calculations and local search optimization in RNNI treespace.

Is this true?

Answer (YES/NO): NO